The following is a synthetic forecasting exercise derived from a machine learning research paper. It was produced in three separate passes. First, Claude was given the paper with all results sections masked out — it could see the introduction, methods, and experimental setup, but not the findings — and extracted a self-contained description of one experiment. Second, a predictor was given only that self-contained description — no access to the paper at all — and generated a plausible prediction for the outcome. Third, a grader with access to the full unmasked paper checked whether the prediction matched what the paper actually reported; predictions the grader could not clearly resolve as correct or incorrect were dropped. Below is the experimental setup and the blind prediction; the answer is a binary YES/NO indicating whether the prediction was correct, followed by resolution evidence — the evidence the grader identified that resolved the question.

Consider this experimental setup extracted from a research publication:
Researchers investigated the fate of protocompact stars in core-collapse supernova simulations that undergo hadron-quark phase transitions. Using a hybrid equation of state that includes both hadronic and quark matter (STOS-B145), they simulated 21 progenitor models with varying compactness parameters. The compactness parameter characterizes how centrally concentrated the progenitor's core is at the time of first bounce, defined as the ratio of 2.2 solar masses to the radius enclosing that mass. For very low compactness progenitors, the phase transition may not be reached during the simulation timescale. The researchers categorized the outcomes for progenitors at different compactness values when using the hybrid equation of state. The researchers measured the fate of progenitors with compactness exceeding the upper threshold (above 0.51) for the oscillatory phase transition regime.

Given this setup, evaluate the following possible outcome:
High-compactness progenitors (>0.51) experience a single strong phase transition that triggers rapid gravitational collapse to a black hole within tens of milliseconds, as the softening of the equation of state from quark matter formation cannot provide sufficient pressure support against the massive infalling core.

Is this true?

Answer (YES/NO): NO